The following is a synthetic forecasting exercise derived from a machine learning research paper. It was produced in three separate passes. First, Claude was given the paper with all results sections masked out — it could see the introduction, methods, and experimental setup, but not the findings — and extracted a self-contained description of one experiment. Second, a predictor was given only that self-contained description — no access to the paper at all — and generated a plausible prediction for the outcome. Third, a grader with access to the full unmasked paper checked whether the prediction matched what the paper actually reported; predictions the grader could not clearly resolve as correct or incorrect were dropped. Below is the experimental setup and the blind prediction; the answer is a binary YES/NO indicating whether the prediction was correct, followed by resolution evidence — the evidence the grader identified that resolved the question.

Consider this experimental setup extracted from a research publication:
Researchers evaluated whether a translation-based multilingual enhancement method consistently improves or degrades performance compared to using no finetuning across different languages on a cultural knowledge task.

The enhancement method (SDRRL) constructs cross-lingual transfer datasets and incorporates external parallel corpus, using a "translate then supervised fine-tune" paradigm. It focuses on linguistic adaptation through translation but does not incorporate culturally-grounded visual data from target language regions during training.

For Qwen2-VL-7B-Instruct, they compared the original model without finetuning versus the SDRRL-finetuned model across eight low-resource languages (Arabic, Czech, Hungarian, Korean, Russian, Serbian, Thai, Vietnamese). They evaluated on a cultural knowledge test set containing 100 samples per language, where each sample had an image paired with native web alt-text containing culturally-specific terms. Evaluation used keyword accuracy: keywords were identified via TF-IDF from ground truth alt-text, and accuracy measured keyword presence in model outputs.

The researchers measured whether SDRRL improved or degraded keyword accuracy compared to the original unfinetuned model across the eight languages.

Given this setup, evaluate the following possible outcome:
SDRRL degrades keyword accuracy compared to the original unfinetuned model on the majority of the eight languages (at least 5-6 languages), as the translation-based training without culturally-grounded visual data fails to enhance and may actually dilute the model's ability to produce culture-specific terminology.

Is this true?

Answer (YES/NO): YES